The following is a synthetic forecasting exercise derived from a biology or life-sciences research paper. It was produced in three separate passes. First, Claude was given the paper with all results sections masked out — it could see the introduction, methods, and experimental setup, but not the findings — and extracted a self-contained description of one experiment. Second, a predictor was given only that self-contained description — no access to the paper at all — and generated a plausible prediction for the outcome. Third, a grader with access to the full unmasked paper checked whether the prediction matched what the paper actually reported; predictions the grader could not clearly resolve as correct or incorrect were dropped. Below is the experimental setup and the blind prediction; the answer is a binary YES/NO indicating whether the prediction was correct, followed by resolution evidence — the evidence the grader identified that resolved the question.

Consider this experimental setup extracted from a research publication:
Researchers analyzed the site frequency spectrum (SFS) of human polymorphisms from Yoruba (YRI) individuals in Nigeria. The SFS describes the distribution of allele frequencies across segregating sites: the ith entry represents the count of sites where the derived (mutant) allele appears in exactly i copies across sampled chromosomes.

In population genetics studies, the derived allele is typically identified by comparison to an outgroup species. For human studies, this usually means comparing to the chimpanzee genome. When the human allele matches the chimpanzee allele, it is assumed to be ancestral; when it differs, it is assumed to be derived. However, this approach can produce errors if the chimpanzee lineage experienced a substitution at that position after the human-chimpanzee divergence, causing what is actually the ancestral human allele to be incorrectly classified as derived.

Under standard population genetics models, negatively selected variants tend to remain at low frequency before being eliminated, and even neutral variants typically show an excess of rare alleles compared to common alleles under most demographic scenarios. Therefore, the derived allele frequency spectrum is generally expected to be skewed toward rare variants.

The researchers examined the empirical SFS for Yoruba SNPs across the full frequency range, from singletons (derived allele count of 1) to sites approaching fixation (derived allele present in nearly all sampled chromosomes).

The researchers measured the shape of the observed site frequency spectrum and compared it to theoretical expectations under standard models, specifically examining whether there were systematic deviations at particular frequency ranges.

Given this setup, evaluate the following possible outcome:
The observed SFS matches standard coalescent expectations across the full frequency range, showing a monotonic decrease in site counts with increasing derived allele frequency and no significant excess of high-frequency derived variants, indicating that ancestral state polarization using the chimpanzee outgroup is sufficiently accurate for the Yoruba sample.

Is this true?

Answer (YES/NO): NO